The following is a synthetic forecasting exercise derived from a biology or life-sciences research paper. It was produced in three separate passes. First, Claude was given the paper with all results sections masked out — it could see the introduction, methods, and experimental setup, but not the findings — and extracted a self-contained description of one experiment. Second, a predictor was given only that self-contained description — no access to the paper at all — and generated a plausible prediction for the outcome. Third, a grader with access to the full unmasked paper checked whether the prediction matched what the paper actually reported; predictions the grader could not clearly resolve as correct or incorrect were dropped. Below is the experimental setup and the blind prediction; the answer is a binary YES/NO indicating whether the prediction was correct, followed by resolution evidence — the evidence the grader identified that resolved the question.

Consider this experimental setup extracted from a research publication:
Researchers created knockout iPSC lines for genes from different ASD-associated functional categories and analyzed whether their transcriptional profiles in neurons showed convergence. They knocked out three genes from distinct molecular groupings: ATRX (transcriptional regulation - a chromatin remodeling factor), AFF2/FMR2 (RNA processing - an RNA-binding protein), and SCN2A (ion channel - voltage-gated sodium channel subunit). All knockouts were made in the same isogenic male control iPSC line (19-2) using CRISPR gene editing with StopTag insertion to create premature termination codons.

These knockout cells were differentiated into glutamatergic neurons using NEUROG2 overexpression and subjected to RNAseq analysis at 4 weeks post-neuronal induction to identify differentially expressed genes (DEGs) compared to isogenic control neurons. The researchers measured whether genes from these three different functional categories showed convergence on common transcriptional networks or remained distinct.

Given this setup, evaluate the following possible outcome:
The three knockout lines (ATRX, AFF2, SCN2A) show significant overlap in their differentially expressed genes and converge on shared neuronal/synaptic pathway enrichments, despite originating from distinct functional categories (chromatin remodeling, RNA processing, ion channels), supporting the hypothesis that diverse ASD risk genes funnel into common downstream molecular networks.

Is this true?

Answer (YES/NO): NO